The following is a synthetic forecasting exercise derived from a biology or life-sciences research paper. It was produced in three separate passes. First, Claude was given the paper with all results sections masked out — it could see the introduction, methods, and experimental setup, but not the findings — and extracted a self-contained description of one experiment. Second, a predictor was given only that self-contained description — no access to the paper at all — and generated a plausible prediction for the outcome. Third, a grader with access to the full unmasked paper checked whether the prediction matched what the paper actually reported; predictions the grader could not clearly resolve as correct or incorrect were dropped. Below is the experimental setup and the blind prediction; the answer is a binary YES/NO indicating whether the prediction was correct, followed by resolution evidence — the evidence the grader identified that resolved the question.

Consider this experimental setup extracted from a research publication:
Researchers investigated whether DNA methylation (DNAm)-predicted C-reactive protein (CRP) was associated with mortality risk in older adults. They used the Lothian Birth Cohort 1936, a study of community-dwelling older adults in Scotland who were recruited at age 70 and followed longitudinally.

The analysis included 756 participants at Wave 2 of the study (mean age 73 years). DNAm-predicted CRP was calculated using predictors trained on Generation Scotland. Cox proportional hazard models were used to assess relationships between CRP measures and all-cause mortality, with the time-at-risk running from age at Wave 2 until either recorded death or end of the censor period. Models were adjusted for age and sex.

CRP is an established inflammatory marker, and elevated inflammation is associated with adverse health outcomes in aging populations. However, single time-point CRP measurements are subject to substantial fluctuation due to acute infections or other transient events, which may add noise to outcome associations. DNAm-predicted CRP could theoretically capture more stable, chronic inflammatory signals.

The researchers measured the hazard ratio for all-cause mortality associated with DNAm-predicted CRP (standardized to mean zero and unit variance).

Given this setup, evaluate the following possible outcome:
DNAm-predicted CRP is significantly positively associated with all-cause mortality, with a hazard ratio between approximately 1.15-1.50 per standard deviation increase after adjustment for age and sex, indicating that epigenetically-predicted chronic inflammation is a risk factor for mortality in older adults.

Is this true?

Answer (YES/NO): YES